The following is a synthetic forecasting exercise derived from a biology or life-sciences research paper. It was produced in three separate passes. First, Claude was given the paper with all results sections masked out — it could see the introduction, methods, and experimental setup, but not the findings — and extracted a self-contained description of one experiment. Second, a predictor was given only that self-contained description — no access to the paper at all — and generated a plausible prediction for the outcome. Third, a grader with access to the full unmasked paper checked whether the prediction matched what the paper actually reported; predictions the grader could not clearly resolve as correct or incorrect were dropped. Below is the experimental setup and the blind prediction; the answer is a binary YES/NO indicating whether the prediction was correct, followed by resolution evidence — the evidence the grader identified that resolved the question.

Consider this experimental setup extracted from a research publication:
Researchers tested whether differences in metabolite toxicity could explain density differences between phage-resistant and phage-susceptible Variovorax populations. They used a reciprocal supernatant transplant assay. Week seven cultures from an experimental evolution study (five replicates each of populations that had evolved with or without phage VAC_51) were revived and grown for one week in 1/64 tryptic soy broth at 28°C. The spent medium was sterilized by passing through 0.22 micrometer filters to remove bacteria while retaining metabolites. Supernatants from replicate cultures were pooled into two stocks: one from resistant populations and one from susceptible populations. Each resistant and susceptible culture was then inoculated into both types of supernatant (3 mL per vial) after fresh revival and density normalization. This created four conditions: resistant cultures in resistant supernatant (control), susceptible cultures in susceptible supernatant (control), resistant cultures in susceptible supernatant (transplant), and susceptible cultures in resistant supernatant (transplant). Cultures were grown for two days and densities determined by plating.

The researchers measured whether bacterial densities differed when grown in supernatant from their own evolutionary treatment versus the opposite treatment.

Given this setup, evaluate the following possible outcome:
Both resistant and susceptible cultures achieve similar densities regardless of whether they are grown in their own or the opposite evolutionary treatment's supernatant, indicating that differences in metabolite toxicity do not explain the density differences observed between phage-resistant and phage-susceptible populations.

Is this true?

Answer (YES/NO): YES